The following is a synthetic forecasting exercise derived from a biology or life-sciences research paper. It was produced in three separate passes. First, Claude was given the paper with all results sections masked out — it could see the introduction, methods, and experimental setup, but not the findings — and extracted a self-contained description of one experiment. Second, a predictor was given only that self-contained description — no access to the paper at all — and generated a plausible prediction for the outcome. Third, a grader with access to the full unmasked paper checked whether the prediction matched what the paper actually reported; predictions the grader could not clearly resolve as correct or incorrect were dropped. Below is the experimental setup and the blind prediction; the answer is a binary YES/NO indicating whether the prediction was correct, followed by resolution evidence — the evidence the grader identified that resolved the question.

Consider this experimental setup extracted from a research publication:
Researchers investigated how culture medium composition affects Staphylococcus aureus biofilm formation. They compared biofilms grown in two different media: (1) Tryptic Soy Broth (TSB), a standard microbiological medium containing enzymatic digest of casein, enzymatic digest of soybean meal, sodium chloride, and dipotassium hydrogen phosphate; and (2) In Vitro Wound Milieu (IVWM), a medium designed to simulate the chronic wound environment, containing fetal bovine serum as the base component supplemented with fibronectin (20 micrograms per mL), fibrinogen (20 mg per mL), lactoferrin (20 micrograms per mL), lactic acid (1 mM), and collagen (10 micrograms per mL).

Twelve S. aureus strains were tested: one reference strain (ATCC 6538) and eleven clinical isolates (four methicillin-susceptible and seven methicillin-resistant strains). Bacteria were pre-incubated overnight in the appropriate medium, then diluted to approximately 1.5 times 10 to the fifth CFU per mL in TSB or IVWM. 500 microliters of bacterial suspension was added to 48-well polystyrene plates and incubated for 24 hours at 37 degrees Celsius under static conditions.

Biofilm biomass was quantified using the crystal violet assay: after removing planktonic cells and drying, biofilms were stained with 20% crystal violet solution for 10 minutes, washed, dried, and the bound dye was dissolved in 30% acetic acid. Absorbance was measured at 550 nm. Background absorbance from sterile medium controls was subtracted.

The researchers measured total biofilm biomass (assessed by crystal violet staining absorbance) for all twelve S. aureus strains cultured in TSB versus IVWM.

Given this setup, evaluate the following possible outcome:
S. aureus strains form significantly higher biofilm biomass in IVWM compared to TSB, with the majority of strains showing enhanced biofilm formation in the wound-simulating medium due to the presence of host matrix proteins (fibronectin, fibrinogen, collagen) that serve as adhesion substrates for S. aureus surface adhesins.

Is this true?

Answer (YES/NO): NO